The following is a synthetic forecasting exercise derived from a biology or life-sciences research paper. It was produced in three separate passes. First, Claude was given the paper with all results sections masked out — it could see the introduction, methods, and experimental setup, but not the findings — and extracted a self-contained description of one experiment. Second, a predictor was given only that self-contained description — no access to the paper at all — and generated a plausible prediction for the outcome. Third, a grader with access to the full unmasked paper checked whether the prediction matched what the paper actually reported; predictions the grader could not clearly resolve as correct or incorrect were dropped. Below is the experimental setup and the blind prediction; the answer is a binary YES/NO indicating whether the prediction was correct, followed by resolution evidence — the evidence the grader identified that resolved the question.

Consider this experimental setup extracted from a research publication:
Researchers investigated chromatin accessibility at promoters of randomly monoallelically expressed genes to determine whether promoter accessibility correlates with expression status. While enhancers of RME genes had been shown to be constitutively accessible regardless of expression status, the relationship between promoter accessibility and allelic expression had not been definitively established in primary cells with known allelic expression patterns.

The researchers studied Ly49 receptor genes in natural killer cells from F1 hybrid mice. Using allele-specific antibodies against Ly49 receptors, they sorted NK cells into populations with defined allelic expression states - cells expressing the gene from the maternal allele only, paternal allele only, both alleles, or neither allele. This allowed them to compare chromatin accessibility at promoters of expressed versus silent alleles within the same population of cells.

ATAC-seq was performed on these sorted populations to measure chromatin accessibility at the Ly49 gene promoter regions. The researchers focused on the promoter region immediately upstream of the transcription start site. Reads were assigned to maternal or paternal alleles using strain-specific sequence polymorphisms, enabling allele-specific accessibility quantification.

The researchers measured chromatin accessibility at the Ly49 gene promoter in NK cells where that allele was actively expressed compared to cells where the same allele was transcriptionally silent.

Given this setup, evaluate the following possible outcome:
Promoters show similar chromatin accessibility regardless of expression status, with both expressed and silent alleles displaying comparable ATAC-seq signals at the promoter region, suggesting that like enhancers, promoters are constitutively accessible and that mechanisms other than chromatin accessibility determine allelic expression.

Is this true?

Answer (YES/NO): NO